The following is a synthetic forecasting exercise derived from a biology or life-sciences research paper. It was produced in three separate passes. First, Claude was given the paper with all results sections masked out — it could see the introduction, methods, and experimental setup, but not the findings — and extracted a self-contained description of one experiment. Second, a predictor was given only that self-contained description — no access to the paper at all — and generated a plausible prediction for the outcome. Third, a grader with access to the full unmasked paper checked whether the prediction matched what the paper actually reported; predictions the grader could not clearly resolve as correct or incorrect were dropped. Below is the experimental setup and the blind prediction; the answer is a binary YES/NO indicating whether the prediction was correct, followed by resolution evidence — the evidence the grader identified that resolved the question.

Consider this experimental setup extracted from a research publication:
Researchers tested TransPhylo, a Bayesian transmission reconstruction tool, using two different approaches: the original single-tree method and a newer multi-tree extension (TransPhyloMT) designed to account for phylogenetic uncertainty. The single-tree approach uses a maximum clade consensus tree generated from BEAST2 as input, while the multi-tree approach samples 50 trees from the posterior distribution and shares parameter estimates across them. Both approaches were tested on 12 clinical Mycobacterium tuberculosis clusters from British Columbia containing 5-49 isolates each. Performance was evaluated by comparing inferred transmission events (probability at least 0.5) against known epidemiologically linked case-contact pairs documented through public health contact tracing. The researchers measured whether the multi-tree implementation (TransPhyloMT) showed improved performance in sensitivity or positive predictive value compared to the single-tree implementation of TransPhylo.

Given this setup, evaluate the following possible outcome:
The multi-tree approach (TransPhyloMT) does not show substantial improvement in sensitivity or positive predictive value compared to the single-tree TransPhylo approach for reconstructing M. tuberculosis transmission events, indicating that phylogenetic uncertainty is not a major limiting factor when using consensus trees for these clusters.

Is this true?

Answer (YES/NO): NO